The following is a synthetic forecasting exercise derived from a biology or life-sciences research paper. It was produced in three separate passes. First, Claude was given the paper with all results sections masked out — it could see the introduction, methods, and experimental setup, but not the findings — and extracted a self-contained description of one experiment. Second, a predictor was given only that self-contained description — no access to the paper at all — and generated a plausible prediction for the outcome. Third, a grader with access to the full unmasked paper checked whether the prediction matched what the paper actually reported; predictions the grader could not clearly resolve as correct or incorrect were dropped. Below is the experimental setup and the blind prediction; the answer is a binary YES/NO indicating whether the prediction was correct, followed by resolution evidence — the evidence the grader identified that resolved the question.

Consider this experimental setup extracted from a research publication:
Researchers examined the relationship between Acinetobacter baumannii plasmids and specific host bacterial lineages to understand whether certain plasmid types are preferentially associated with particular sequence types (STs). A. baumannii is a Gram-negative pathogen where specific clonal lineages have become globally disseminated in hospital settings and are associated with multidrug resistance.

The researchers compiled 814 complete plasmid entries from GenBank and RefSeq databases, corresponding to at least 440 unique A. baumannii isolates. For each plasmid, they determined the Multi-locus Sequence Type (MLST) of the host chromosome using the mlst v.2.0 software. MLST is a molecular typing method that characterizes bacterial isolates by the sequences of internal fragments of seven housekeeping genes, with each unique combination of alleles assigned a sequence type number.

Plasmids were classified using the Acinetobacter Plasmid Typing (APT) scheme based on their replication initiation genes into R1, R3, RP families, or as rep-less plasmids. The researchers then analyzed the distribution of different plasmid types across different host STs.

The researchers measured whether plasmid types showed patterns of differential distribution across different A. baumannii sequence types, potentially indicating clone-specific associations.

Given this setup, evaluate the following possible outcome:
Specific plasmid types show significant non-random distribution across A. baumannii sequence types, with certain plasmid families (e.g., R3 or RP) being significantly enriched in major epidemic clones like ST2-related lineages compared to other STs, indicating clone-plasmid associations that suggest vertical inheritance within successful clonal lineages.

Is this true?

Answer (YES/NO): NO